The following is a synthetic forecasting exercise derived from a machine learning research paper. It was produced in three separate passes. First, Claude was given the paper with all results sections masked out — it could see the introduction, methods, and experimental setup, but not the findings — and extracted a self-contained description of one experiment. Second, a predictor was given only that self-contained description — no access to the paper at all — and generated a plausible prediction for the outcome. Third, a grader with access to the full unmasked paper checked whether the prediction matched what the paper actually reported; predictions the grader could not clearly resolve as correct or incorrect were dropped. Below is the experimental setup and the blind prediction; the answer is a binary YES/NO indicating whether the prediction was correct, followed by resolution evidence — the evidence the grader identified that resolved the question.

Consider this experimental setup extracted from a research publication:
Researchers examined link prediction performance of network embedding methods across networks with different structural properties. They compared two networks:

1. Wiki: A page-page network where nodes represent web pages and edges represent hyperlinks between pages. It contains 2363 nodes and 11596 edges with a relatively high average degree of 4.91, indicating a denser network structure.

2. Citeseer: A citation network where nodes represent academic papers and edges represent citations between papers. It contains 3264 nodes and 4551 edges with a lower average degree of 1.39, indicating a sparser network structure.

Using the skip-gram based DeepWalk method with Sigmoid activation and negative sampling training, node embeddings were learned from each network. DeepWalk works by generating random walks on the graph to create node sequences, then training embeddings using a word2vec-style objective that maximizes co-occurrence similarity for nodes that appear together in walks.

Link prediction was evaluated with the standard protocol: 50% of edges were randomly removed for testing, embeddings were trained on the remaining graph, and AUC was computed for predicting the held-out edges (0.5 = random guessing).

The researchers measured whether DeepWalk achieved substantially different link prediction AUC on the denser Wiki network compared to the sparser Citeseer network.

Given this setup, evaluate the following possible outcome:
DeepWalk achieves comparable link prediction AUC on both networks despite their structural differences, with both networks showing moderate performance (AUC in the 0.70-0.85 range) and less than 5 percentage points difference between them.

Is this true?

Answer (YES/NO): NO